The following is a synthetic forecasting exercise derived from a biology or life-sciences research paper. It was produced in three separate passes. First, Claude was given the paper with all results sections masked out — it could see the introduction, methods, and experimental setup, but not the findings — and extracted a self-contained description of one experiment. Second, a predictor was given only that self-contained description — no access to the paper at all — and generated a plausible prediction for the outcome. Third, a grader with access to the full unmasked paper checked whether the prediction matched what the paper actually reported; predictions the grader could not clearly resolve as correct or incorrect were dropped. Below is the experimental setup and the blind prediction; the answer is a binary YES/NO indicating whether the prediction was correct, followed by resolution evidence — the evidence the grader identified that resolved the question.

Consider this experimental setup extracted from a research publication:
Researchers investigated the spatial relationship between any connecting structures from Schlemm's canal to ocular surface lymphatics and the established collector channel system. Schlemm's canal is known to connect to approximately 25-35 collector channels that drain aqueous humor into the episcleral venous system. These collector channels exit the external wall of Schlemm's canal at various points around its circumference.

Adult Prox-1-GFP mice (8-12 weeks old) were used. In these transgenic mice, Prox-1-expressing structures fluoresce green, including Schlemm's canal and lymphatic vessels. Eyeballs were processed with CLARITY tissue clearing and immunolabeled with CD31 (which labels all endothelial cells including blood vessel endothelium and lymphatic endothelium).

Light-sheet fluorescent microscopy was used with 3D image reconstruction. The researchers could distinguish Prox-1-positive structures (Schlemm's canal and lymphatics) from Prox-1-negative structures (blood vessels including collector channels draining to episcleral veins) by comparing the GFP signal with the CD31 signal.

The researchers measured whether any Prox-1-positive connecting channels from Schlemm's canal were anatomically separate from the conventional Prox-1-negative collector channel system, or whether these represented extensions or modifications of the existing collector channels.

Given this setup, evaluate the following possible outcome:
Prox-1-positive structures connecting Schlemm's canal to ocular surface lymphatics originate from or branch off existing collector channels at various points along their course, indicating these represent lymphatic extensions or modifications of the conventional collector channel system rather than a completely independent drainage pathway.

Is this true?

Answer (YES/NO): NO